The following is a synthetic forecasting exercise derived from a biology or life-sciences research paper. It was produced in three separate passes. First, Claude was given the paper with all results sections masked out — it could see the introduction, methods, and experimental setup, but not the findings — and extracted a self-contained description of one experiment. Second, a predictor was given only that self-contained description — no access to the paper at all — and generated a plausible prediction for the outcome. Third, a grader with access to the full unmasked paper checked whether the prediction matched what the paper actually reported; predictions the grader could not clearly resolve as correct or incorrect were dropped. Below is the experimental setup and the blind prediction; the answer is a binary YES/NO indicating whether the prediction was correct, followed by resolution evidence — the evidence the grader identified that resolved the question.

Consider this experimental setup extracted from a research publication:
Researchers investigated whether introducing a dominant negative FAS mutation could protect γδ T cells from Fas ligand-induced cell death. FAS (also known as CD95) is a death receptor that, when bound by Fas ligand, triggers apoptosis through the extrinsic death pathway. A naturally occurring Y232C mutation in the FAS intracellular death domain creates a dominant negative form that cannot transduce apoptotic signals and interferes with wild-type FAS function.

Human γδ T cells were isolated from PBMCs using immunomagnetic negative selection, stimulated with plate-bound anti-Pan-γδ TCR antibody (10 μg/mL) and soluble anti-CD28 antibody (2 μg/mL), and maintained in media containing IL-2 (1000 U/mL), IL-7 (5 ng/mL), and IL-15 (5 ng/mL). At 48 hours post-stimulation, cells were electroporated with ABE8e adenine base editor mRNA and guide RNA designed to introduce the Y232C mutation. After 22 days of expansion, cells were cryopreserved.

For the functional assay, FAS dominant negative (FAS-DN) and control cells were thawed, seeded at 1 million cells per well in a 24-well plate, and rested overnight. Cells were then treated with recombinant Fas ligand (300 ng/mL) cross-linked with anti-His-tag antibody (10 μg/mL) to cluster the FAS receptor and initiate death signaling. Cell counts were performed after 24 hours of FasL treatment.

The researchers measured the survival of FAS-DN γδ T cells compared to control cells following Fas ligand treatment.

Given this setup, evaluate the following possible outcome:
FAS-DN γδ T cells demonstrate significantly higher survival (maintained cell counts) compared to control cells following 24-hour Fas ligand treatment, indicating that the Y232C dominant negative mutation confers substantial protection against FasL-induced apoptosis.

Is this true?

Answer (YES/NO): YES